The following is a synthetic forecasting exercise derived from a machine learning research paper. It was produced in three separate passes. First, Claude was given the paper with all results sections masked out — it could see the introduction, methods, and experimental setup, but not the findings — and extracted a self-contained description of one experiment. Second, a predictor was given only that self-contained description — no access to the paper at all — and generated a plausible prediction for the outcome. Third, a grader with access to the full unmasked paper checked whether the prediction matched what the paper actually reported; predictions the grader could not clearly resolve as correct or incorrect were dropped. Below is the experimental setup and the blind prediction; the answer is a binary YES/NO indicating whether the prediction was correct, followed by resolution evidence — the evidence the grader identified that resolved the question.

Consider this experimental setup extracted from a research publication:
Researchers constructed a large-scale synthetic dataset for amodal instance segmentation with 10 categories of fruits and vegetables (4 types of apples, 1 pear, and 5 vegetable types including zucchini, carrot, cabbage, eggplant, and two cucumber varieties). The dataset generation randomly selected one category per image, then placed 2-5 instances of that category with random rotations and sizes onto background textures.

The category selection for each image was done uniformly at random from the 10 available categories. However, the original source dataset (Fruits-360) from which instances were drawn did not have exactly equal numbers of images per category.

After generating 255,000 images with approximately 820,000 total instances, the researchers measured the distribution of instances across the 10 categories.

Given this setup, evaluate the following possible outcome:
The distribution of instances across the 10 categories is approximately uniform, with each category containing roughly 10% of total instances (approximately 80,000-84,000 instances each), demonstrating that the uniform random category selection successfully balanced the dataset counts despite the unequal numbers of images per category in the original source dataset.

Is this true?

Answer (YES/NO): NO